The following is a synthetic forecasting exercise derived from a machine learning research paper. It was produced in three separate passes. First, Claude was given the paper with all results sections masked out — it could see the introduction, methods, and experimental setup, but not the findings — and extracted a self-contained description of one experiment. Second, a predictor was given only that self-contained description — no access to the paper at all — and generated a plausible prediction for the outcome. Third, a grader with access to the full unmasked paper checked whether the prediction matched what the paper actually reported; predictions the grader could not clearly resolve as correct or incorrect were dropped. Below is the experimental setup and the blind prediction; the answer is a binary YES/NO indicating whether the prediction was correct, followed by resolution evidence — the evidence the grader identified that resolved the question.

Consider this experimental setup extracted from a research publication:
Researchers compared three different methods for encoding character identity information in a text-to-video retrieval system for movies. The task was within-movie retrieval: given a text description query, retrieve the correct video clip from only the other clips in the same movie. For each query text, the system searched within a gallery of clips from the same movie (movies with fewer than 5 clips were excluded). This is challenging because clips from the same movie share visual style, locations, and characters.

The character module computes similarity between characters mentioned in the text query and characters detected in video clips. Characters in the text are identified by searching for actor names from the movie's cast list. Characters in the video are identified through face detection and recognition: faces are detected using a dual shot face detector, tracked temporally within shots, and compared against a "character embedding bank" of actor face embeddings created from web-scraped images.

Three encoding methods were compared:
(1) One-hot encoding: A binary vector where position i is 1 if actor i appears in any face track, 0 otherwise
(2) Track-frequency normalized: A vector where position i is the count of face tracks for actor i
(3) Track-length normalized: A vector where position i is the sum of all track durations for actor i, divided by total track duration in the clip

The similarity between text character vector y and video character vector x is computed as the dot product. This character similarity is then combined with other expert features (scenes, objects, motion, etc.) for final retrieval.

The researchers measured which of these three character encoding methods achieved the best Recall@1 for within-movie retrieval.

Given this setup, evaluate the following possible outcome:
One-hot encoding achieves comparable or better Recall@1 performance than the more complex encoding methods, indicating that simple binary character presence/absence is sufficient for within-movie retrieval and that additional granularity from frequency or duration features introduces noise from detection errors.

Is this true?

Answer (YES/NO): NO